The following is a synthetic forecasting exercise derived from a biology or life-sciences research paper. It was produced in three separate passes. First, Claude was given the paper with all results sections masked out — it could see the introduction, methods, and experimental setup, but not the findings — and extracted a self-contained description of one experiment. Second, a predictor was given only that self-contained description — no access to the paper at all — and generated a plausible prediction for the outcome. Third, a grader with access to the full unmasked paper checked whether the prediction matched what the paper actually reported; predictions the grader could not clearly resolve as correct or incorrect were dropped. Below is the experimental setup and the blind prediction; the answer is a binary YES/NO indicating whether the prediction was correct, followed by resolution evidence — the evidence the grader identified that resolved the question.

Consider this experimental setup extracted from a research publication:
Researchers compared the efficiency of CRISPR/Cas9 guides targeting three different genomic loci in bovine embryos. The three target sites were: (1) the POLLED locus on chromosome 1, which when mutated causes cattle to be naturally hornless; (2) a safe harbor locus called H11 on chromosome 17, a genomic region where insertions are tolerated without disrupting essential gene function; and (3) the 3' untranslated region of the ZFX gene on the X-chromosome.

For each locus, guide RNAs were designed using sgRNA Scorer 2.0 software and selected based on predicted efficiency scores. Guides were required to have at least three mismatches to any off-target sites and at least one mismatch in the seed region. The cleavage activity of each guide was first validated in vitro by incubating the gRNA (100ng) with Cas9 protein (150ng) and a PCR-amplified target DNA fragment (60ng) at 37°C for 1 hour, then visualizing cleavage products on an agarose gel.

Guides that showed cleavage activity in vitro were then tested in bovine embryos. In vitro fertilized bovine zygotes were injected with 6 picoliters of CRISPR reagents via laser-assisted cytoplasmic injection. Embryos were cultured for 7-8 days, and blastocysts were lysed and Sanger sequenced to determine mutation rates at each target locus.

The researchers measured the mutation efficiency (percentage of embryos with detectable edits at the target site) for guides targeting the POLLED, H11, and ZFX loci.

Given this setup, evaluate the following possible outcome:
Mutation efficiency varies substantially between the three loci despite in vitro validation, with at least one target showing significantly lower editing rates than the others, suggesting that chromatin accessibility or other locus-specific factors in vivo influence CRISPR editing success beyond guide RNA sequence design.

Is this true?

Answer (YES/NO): NO